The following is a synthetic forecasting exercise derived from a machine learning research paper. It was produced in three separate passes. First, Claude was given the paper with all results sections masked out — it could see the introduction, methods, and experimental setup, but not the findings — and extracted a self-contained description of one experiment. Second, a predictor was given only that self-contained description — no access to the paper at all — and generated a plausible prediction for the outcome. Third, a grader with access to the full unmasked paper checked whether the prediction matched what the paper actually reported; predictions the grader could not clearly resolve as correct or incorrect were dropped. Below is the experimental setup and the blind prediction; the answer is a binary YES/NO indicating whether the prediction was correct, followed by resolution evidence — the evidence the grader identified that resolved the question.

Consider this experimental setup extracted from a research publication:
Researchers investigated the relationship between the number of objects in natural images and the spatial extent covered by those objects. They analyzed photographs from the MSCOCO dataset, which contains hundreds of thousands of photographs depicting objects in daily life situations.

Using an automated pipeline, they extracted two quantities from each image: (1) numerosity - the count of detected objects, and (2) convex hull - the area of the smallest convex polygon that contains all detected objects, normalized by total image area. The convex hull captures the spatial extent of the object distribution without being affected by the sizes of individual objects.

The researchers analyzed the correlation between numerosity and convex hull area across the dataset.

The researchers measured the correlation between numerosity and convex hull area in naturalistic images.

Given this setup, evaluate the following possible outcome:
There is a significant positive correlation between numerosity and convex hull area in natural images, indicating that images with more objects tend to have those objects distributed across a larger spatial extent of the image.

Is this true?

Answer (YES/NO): YES